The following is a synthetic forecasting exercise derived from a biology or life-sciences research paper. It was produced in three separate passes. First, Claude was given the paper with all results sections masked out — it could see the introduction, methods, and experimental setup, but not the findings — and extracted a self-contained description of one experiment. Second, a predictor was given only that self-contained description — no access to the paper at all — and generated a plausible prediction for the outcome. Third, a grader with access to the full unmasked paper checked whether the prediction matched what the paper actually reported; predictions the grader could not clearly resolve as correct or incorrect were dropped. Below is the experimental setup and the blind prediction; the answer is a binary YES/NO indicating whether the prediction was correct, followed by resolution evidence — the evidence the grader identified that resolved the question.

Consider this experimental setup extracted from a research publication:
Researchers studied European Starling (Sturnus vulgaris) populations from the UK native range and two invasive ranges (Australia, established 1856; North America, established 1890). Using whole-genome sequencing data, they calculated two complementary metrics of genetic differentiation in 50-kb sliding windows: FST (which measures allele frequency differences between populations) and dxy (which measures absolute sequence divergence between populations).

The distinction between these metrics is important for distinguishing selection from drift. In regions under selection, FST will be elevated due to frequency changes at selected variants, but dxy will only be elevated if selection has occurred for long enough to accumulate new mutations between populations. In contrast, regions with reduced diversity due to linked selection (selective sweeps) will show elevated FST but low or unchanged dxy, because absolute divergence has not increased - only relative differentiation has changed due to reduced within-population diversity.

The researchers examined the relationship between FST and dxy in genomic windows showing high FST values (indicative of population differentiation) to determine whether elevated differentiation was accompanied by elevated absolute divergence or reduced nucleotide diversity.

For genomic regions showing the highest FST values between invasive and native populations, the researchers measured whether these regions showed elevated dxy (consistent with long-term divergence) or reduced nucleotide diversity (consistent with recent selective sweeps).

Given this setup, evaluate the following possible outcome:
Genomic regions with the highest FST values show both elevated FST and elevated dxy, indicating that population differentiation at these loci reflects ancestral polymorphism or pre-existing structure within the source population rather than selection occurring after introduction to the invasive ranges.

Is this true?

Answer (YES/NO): NO